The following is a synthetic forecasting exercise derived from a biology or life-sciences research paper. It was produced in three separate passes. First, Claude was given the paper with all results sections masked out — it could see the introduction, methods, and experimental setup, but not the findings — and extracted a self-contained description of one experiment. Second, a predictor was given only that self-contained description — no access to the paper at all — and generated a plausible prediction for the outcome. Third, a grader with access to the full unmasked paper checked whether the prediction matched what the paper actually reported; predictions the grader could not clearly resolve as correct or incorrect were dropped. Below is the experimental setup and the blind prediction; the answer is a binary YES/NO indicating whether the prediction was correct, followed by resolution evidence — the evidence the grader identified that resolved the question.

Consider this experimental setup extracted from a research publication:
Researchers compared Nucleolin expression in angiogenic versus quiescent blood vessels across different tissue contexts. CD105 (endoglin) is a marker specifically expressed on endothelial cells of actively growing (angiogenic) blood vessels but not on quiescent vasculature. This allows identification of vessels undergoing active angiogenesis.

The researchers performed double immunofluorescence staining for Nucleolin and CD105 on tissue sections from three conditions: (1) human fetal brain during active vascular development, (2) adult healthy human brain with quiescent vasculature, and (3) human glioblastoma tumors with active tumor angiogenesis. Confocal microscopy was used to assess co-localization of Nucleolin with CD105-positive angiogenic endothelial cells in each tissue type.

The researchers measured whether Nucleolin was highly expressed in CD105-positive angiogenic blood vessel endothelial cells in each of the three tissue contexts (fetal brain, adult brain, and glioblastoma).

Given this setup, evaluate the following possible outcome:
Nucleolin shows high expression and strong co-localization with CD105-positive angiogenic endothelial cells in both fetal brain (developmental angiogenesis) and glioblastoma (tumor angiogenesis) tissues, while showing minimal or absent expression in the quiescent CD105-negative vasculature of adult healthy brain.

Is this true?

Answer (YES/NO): YES